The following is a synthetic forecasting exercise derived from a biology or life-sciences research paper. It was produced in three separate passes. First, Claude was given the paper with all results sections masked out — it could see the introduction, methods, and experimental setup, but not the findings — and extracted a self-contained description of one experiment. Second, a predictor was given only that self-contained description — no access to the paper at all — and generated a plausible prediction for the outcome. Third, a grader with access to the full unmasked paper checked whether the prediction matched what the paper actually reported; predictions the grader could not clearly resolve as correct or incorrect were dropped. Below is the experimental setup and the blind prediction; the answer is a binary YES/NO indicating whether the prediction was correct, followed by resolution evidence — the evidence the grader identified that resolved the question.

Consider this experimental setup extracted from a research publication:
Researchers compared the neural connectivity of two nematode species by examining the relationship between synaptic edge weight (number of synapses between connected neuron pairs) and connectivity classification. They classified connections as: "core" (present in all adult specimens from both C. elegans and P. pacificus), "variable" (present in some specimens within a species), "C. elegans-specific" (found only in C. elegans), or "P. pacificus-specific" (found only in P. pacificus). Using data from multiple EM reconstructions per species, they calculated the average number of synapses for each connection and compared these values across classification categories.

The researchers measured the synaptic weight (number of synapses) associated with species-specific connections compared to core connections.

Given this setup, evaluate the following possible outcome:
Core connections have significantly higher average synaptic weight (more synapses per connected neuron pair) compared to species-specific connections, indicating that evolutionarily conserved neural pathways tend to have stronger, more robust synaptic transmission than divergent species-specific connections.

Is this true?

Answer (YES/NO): YES